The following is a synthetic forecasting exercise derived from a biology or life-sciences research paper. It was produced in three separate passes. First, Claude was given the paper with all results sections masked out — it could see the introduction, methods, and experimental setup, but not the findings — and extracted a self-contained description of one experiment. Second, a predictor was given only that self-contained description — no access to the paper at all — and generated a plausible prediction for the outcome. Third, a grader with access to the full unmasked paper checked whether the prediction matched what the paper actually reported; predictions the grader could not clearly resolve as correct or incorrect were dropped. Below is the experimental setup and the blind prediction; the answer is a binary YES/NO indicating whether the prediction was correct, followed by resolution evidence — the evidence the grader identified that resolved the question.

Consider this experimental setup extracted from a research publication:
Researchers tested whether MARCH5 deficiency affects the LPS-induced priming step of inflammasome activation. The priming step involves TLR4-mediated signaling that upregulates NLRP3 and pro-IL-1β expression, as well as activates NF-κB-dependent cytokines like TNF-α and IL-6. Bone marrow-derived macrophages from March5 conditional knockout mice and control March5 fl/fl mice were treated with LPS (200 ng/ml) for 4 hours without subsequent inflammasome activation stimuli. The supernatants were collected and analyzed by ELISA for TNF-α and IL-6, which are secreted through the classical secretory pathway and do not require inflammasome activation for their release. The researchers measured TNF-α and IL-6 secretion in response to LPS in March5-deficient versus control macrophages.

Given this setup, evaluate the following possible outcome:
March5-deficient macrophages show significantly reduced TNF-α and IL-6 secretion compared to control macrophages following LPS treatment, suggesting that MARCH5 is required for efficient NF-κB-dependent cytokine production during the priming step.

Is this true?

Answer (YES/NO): NO